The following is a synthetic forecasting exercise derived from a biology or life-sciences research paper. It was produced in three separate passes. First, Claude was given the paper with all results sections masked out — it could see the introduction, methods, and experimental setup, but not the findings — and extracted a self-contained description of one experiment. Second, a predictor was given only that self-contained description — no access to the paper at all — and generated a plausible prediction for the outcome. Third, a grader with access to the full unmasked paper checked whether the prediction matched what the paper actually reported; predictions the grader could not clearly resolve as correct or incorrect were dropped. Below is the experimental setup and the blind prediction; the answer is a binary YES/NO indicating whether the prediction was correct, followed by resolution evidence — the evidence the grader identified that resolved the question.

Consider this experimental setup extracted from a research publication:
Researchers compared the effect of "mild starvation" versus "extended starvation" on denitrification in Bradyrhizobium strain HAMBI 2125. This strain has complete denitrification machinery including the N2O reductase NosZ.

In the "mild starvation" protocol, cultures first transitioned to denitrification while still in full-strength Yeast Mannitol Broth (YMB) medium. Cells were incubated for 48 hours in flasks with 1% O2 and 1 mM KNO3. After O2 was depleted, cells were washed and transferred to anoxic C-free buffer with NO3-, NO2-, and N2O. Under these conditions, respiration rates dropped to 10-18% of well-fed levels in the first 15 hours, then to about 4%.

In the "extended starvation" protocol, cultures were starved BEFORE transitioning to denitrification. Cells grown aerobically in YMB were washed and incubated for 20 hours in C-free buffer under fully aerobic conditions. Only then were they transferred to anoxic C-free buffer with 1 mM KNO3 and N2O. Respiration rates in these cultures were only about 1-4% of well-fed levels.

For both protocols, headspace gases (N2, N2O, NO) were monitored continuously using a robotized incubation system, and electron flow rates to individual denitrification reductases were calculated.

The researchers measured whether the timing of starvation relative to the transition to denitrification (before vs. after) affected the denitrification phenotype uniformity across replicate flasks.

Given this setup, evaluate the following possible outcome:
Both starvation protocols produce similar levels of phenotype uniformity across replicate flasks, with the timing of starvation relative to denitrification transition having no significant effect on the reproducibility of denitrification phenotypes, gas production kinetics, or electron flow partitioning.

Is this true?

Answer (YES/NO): NO